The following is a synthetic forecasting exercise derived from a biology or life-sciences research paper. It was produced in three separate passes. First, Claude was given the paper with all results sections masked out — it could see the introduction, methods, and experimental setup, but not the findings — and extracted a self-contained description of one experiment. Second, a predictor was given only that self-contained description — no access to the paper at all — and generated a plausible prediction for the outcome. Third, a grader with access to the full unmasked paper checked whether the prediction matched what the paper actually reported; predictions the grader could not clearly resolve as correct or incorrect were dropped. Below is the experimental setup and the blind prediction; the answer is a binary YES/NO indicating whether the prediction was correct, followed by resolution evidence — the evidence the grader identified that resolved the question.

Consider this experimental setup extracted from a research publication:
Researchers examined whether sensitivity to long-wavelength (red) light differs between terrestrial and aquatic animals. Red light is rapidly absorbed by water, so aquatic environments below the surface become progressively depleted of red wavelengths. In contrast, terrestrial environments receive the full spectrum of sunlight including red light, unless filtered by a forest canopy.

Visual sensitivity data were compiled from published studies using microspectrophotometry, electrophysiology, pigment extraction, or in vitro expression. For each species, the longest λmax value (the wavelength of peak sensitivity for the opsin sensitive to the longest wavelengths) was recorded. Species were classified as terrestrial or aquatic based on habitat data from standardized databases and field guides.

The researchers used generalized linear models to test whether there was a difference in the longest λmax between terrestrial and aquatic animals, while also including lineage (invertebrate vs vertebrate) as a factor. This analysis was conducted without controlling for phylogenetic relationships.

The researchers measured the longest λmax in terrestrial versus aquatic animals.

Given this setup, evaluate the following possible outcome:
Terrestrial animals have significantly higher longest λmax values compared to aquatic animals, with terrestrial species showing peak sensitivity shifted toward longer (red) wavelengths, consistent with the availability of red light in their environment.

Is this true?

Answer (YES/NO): YES